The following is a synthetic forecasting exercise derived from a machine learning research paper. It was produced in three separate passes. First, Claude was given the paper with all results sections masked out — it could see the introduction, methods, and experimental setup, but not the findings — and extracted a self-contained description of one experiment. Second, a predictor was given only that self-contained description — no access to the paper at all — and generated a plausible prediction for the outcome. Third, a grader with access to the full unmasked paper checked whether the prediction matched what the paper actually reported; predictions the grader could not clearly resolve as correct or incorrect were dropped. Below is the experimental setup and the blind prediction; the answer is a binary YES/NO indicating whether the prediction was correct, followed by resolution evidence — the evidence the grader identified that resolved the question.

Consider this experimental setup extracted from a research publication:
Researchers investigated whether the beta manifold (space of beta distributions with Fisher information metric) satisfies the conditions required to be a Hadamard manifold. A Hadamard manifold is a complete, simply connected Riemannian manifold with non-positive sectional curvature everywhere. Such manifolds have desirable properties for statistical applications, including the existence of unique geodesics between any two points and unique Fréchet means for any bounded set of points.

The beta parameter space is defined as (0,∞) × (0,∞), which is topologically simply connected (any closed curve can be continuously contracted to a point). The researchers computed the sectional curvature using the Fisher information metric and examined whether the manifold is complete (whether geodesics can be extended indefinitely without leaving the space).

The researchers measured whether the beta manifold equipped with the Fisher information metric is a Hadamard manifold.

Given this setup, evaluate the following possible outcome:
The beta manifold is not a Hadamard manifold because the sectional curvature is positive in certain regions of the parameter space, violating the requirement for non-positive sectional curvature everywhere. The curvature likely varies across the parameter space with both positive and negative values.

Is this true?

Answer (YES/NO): NO